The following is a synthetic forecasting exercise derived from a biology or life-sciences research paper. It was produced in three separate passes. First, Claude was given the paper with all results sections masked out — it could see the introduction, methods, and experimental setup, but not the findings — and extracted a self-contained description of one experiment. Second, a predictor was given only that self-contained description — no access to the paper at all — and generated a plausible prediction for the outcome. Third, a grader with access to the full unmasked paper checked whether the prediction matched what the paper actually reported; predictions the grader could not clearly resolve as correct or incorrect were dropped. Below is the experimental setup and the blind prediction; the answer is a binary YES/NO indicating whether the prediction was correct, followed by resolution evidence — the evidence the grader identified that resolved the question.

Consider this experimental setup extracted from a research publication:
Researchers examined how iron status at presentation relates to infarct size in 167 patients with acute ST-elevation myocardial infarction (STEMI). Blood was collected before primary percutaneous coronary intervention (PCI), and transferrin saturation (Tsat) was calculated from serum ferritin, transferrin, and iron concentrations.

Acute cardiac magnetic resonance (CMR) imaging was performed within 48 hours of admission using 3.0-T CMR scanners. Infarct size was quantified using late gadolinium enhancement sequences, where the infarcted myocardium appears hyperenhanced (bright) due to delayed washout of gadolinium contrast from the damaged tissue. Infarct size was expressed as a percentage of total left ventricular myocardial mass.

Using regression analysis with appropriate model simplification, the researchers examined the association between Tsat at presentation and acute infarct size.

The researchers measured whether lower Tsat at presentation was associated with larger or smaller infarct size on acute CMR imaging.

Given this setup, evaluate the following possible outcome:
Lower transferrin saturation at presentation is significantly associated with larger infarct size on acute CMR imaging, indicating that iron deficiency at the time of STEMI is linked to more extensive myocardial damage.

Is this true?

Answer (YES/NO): NO